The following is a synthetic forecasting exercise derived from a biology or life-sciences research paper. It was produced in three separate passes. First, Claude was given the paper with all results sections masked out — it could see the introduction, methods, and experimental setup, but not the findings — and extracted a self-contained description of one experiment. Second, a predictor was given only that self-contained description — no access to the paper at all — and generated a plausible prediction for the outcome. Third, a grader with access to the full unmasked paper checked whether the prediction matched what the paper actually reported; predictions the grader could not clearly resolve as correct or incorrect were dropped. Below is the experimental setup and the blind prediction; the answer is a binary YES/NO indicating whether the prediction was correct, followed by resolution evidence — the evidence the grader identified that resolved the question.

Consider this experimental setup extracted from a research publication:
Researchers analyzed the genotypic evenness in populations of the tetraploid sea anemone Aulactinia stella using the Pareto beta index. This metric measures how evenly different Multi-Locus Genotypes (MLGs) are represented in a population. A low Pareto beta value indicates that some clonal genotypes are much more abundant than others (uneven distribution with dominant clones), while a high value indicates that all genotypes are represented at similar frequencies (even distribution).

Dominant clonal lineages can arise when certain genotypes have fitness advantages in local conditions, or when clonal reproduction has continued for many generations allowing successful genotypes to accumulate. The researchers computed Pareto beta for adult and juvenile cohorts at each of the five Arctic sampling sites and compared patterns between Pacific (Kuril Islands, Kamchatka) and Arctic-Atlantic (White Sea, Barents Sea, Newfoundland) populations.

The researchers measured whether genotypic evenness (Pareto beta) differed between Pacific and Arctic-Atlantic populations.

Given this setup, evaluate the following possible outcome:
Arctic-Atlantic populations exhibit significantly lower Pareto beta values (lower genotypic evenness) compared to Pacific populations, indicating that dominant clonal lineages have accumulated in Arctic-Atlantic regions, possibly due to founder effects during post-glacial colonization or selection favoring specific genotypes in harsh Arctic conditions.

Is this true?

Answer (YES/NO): YES